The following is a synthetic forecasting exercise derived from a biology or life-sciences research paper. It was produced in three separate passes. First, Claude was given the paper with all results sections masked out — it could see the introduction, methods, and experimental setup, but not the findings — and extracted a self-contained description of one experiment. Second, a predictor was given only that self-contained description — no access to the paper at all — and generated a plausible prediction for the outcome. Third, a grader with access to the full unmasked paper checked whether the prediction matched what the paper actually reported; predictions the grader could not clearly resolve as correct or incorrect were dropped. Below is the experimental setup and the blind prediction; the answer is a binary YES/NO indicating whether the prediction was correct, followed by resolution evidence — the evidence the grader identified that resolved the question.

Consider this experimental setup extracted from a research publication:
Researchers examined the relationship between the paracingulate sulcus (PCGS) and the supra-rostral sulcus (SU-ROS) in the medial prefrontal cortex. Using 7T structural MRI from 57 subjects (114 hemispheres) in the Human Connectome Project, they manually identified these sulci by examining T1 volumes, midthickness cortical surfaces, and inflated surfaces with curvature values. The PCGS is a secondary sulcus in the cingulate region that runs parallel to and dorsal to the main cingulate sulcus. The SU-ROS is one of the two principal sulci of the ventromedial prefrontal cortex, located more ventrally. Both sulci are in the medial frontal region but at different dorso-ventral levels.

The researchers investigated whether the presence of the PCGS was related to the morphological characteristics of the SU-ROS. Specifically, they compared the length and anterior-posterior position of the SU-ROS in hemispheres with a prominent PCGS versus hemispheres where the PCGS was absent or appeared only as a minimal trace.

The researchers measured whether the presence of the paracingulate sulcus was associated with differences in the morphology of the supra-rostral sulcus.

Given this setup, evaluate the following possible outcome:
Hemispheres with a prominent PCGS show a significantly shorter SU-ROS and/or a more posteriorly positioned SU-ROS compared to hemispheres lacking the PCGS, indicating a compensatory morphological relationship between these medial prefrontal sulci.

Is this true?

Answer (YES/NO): NO